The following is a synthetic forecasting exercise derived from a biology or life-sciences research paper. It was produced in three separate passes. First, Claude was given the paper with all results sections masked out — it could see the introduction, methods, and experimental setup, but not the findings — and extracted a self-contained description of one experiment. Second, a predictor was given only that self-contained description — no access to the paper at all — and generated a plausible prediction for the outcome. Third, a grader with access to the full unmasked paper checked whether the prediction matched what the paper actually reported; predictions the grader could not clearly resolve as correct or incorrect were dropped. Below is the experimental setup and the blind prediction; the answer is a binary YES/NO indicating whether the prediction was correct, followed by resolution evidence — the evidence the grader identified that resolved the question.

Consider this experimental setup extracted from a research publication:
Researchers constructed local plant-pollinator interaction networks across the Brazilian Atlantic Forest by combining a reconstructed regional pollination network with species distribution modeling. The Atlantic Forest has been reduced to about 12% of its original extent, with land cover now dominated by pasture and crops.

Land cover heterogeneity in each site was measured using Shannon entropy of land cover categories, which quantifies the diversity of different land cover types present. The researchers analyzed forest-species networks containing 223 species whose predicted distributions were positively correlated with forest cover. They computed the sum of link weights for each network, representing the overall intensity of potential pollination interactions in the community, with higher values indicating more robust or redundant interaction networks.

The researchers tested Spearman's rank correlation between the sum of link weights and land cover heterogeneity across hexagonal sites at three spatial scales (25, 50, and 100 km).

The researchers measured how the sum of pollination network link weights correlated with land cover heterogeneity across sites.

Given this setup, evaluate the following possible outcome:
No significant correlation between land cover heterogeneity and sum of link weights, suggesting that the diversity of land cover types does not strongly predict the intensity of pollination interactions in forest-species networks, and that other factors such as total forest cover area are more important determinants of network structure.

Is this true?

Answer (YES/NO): NO